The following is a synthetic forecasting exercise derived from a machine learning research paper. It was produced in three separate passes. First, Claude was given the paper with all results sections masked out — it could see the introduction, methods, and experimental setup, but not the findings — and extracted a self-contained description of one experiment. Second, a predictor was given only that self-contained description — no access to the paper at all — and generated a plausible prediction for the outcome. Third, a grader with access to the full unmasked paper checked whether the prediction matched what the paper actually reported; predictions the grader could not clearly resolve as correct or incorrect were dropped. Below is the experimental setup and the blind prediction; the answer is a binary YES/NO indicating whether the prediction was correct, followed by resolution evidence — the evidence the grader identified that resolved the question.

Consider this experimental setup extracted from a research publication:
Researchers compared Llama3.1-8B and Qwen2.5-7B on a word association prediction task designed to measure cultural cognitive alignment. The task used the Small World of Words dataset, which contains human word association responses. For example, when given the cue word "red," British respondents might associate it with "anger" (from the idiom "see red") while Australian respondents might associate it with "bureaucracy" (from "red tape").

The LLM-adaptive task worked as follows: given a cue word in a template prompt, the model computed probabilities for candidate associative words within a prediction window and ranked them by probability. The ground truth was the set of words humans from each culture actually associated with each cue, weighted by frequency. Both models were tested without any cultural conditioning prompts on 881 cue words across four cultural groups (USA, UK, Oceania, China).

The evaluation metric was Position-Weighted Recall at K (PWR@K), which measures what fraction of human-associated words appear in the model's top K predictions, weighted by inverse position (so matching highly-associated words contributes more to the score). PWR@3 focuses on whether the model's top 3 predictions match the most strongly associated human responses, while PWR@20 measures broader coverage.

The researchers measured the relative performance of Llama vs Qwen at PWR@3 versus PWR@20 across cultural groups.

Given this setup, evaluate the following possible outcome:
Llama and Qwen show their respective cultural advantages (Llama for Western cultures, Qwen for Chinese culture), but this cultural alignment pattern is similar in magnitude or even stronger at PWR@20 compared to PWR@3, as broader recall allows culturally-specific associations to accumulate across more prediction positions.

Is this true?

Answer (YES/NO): NO